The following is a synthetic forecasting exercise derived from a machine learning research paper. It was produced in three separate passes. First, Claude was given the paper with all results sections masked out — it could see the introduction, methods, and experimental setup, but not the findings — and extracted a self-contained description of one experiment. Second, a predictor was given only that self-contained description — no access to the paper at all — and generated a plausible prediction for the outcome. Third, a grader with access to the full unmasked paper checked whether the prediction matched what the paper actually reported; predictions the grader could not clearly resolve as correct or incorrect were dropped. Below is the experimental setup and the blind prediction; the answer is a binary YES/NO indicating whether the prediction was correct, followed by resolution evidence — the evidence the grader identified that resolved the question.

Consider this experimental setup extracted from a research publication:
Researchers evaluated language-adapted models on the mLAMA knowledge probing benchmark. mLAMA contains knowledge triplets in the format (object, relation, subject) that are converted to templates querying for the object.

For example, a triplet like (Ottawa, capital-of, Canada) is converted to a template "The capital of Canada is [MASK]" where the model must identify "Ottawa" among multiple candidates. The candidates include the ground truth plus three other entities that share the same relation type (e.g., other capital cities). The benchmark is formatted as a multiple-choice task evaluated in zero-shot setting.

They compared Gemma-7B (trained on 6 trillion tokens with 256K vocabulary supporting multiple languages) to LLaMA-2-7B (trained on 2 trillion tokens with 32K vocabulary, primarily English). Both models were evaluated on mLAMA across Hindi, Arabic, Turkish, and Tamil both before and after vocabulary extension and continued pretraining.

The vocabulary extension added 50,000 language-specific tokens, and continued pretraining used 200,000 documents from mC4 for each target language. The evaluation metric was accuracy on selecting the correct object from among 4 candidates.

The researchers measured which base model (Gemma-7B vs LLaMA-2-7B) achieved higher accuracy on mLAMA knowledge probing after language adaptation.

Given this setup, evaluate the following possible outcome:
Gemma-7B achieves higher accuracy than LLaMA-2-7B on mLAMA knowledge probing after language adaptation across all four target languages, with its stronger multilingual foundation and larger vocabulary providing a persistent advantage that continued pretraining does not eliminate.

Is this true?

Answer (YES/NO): YES